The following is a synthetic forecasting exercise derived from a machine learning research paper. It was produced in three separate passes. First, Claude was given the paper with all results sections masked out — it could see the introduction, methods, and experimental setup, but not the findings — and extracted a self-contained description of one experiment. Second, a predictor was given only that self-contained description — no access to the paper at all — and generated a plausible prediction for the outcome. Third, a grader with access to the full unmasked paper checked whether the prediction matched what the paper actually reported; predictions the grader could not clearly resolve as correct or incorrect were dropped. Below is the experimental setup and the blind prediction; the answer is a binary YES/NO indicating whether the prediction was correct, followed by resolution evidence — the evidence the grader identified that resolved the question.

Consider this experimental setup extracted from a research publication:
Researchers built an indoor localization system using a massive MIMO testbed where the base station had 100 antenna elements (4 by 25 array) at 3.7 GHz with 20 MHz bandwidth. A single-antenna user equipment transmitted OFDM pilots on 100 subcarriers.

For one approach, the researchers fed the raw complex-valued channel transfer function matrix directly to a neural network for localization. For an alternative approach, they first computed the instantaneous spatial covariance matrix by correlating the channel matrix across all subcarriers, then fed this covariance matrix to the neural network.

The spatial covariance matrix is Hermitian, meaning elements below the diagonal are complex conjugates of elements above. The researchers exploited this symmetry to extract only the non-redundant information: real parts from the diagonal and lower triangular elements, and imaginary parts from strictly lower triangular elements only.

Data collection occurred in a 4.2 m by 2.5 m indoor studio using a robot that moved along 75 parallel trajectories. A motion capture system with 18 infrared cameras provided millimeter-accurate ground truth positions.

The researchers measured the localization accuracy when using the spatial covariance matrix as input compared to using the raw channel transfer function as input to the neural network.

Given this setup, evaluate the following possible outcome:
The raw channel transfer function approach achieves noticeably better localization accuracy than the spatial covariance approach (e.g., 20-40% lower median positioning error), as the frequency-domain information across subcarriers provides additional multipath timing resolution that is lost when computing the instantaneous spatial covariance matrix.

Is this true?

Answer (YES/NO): NO